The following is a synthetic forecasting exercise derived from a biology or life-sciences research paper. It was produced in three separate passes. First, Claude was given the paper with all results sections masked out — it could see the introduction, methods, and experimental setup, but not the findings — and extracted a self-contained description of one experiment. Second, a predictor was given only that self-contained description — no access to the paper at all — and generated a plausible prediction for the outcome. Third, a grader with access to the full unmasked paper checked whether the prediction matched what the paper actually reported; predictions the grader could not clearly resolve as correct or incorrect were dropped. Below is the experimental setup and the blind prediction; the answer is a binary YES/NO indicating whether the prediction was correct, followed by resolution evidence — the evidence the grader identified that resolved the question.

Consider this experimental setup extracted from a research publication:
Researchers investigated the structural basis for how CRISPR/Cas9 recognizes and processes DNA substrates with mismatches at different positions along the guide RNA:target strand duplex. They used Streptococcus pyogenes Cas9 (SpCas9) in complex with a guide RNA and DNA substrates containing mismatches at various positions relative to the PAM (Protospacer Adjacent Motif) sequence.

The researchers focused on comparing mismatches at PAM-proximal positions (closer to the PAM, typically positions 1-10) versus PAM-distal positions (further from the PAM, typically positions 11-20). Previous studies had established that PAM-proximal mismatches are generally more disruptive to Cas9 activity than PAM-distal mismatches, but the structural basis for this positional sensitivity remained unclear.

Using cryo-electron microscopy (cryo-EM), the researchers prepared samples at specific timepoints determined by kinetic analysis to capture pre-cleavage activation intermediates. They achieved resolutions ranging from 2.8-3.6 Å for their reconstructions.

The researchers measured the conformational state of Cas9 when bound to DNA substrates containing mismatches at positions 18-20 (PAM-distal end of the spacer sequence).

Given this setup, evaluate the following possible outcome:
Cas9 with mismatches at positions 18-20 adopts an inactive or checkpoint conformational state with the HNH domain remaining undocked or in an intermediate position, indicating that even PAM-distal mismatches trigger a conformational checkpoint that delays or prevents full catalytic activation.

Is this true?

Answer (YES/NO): NO